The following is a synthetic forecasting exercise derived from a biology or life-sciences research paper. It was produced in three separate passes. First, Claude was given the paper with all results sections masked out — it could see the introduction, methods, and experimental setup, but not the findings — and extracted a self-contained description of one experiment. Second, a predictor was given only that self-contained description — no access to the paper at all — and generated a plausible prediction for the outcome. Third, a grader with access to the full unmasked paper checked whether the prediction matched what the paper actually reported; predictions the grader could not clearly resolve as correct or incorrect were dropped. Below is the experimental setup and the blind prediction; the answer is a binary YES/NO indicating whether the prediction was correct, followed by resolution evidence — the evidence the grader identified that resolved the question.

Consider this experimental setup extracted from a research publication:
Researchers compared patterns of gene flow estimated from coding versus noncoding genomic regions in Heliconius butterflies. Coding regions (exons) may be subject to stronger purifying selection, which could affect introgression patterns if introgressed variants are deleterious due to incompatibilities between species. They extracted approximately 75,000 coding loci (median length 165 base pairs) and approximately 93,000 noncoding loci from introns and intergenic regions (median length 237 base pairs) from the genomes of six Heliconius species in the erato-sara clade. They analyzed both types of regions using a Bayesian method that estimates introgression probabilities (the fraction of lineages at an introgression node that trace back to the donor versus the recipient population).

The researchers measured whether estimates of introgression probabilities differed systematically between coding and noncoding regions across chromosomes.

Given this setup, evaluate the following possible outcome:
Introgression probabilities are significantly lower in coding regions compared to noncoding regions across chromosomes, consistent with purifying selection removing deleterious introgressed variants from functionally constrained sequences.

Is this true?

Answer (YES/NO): NO